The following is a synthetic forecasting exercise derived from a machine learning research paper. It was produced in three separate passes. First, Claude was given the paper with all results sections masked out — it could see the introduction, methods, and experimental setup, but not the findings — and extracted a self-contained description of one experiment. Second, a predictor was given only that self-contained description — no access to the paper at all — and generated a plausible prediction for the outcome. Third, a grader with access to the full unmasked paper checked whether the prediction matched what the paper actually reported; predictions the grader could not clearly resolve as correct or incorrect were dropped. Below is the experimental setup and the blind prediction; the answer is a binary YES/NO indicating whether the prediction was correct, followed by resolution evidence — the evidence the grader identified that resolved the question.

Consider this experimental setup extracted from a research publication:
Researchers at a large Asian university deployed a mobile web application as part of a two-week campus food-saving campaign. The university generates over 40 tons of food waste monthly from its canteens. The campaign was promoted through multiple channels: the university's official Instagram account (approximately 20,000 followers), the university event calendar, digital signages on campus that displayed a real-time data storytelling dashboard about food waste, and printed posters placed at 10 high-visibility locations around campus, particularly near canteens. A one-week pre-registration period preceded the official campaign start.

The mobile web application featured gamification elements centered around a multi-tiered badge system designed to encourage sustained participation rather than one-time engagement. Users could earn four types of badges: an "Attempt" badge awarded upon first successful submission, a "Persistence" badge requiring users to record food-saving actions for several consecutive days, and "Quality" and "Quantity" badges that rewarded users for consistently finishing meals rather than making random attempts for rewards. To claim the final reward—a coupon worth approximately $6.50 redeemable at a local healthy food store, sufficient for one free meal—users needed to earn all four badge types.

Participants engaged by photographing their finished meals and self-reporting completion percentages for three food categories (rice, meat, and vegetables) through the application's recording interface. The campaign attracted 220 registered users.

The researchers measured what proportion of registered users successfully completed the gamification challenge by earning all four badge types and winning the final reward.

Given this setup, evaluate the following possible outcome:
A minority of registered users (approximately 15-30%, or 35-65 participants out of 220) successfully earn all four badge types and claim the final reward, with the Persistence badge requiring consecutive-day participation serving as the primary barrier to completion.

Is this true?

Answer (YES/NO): YES